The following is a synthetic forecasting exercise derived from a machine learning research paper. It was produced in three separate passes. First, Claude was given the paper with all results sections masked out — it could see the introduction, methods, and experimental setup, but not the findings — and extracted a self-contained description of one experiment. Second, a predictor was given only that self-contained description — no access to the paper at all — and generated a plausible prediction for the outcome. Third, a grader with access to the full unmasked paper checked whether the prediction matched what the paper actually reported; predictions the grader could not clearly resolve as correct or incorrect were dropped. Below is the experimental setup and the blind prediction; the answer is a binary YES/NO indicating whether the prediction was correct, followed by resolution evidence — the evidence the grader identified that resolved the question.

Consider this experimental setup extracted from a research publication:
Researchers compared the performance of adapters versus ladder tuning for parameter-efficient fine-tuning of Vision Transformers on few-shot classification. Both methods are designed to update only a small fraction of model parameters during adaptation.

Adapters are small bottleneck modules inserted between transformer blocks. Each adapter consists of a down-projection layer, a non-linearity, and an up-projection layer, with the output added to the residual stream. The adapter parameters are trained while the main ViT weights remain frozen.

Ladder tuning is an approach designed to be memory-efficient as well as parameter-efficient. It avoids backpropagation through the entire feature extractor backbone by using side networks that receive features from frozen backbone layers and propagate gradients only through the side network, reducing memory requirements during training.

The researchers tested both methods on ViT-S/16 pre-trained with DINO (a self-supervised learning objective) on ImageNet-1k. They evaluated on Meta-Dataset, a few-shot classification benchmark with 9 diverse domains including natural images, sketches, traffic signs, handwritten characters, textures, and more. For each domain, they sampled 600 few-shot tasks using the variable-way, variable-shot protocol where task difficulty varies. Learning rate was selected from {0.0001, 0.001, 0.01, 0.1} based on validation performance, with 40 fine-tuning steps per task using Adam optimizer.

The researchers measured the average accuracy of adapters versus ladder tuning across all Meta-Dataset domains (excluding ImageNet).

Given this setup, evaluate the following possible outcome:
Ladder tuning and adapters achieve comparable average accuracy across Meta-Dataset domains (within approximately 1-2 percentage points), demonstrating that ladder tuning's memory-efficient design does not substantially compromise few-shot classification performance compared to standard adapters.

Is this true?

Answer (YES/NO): YES